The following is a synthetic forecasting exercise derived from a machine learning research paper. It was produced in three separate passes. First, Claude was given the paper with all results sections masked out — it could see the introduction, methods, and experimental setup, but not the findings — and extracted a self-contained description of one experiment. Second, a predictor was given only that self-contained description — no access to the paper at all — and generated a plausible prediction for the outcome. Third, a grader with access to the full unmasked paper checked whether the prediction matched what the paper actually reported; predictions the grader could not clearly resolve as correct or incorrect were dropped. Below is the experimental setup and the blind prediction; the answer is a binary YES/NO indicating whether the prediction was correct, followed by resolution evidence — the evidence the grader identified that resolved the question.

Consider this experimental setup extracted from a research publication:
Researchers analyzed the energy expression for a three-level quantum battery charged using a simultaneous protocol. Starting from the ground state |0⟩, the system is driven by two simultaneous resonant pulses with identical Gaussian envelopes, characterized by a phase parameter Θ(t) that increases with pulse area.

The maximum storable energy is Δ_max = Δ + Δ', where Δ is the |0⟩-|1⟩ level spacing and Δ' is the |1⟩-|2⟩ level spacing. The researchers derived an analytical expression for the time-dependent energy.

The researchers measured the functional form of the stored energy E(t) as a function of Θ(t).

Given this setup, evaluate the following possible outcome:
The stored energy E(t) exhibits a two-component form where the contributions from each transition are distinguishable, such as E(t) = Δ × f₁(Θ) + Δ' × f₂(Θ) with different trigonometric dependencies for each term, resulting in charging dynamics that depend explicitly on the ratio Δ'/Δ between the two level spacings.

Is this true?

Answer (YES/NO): NO